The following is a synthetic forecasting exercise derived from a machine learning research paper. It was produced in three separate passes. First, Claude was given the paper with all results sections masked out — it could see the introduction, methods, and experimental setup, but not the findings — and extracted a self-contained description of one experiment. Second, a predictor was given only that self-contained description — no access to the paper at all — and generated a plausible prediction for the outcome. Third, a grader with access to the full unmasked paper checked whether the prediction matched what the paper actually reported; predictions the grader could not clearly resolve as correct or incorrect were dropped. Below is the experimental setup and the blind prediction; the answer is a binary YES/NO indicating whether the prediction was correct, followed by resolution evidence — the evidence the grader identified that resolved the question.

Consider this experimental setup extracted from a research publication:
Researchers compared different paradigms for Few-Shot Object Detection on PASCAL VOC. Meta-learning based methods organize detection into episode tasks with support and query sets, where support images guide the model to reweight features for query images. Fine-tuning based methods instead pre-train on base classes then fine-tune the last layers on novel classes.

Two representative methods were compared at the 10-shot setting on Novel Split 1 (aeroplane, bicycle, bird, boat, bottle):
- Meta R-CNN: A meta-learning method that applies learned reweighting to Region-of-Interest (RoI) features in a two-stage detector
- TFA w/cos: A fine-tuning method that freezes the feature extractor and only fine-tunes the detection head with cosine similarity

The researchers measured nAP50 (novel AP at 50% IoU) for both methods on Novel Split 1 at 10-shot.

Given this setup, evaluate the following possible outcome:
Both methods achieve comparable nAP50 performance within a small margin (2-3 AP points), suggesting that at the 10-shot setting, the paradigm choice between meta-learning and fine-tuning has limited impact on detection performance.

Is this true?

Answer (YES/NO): NO